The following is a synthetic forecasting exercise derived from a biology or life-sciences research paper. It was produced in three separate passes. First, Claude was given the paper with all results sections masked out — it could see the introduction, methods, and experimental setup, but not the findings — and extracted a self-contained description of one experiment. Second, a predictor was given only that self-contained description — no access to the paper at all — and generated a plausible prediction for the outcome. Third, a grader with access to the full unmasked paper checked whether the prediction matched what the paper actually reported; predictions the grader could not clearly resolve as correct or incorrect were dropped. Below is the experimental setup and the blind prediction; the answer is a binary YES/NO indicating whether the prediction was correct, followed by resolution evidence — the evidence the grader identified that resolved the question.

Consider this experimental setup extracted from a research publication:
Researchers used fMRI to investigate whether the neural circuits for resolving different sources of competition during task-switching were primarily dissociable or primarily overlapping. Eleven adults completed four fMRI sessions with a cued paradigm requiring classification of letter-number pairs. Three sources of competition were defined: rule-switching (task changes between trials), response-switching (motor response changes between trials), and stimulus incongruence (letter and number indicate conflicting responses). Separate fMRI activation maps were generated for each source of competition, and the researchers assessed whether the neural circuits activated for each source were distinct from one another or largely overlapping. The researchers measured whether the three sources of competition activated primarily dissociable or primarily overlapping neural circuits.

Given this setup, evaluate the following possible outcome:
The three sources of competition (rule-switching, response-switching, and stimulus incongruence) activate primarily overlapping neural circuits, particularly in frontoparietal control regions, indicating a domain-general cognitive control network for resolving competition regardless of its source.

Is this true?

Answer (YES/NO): NO